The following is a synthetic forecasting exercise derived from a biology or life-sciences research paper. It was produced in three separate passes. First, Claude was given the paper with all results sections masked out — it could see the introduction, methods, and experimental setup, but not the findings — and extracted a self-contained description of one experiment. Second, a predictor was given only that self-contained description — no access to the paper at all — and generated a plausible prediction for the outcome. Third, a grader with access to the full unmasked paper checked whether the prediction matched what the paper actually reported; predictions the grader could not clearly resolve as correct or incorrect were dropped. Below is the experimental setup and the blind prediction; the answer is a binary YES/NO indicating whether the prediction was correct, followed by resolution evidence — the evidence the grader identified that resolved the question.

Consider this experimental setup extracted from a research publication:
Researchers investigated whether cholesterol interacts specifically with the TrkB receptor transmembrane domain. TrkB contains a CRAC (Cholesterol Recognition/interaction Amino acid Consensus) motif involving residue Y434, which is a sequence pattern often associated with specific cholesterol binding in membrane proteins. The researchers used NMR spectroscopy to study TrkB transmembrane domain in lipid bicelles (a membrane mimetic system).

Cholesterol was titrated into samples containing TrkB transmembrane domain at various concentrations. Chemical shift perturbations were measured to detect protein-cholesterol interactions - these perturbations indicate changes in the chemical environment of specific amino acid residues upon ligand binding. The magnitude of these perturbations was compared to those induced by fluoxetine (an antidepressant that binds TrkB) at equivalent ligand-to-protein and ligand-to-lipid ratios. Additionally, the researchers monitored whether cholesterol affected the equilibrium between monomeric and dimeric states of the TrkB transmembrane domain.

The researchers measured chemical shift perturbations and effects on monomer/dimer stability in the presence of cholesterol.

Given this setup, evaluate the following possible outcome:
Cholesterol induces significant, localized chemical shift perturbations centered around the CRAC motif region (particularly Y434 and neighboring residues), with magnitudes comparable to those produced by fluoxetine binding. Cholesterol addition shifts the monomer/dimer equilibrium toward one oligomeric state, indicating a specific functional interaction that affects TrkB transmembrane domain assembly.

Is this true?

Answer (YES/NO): NO